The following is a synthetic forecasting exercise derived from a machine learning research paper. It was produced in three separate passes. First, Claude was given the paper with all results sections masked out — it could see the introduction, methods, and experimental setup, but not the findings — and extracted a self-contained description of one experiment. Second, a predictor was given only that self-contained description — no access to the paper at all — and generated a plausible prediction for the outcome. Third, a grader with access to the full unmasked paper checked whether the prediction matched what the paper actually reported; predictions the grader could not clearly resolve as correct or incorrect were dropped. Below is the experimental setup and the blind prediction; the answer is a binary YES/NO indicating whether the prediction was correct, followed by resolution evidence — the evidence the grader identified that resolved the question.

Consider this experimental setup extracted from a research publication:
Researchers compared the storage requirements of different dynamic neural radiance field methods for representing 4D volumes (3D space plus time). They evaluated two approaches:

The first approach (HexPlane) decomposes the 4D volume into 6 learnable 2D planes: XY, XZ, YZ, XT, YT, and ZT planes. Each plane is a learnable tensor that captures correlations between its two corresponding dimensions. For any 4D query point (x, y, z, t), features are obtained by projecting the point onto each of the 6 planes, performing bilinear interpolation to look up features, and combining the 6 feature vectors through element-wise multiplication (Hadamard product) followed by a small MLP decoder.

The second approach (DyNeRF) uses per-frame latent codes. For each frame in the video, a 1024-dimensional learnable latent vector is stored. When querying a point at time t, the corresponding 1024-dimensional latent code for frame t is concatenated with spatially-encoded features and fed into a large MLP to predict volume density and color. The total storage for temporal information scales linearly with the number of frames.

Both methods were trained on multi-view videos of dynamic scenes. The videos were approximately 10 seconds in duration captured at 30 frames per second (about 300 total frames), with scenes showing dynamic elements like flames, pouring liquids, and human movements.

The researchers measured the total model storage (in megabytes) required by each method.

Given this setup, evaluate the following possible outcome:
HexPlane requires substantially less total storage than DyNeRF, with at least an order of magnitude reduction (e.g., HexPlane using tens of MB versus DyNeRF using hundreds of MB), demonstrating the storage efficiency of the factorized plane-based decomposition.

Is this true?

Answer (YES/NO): NO